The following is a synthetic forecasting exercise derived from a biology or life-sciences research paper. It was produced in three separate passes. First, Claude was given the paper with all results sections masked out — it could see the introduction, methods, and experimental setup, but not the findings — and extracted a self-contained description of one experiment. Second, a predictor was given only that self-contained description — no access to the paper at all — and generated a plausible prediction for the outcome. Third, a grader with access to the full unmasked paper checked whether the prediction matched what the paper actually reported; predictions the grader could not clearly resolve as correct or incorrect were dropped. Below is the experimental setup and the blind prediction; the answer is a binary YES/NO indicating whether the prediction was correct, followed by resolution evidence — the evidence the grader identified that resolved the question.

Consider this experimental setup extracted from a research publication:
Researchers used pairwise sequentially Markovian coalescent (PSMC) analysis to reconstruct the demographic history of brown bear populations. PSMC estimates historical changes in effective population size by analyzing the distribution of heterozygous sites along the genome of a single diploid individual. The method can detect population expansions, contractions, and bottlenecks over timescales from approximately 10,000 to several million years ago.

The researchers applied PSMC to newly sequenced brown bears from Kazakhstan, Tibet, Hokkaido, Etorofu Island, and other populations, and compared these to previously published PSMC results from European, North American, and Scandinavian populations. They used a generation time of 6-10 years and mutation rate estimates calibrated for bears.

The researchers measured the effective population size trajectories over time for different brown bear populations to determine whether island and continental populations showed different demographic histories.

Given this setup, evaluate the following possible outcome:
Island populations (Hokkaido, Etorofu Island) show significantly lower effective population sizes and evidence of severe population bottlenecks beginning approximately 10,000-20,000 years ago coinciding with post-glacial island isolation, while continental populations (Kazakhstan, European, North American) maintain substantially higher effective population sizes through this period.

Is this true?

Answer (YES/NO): NO